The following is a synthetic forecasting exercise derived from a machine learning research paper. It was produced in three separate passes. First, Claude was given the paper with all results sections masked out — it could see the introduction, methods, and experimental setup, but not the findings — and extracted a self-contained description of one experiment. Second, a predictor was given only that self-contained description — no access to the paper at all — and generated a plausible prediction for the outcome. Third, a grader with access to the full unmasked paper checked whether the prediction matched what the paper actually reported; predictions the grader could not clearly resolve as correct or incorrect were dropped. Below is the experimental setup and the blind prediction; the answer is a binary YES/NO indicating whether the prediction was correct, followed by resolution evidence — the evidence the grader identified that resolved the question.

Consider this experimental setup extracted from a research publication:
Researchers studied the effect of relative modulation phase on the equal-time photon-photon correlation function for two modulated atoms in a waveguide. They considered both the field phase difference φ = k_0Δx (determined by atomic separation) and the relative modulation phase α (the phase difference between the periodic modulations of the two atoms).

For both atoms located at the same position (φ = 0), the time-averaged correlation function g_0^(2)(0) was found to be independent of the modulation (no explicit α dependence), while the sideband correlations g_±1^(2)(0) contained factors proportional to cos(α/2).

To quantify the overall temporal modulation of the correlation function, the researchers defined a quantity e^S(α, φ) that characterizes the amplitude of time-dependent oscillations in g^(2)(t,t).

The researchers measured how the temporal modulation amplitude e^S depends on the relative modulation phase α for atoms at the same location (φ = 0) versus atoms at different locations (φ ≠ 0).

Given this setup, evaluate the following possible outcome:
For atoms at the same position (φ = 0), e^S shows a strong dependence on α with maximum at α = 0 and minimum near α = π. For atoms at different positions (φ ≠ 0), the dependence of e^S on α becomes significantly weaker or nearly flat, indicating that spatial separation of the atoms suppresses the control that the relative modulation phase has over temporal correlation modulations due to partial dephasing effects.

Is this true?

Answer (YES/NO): NO